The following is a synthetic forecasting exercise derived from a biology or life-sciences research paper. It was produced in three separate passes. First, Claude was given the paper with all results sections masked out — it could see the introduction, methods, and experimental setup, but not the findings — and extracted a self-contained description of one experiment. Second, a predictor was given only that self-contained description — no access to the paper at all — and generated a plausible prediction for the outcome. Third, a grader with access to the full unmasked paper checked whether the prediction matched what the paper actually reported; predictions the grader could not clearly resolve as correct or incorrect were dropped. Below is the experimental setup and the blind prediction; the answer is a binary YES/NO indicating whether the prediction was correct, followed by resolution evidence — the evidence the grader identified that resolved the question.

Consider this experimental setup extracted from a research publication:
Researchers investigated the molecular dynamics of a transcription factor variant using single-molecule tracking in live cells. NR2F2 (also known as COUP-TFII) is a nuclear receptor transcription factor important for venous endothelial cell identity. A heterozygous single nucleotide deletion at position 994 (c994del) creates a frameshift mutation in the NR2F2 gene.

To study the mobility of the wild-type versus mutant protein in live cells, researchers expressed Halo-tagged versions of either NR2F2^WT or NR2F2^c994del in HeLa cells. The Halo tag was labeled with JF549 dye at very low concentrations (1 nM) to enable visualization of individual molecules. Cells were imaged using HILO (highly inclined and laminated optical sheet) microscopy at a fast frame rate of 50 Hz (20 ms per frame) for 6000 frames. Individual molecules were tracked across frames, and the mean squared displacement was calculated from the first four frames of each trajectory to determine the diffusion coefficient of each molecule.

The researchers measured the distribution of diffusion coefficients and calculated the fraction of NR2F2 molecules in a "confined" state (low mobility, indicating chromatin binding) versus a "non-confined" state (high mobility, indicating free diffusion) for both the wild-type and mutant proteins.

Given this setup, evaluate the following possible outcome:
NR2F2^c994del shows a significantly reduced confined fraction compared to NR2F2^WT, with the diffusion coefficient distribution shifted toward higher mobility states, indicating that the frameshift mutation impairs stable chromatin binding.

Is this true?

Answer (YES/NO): YES